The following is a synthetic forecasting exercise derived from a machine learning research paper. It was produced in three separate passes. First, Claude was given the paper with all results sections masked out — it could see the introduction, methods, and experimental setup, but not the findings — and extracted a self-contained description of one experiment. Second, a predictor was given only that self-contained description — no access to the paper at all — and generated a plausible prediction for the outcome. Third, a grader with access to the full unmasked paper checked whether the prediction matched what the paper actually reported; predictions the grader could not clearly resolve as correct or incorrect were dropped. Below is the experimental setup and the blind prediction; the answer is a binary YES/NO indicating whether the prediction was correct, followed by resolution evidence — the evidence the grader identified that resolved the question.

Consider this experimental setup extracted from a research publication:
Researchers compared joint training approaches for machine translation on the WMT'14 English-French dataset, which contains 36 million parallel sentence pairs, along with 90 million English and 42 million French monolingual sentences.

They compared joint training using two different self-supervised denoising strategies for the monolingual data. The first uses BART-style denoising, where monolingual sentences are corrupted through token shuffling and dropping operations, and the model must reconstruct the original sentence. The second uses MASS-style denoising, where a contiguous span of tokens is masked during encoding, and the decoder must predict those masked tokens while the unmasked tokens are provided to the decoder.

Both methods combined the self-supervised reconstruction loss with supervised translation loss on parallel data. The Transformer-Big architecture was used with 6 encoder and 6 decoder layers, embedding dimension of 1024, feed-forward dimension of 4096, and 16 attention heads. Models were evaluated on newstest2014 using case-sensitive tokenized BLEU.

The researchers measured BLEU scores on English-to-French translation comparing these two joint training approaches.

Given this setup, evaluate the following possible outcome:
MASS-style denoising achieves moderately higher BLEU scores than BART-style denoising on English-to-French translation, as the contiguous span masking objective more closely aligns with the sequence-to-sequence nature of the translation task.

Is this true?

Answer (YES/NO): NO